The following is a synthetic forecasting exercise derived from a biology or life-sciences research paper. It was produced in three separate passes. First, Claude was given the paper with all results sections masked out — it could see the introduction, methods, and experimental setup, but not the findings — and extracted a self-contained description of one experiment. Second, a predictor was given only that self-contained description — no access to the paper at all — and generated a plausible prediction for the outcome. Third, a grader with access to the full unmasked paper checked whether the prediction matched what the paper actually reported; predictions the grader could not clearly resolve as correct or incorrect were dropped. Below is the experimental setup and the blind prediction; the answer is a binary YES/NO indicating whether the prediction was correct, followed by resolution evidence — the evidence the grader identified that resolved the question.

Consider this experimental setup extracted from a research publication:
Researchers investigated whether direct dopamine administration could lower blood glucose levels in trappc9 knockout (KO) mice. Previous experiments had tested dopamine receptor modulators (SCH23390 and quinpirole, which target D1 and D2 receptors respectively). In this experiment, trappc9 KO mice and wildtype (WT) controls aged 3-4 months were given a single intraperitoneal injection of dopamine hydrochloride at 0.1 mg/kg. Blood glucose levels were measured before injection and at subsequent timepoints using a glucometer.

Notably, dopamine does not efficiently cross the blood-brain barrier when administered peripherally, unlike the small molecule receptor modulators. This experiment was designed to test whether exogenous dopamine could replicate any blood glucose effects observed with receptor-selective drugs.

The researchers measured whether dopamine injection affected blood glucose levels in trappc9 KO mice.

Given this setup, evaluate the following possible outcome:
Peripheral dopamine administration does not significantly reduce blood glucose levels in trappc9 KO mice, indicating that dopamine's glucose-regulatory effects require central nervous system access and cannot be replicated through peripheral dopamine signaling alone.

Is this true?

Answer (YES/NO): YES